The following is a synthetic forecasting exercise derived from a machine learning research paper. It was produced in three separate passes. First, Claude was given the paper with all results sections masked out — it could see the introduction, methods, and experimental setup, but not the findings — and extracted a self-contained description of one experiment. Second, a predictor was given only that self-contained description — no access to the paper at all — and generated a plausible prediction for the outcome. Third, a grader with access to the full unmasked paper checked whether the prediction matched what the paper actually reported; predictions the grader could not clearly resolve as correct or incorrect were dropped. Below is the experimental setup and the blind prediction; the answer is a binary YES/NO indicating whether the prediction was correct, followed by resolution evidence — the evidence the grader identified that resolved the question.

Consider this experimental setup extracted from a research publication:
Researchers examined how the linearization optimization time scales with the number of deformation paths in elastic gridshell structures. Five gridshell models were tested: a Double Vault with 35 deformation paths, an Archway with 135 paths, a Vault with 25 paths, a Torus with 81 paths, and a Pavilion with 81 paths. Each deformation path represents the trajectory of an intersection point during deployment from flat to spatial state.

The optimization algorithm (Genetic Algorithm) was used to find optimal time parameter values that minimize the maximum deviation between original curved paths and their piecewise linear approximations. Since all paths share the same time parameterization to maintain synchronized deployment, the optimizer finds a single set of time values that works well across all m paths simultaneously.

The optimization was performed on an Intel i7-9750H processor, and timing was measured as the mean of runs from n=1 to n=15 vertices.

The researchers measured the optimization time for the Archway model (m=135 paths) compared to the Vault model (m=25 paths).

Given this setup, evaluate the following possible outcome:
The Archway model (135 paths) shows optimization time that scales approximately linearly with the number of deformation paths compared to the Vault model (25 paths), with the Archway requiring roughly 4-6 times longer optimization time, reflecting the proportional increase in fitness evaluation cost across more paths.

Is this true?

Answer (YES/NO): NO